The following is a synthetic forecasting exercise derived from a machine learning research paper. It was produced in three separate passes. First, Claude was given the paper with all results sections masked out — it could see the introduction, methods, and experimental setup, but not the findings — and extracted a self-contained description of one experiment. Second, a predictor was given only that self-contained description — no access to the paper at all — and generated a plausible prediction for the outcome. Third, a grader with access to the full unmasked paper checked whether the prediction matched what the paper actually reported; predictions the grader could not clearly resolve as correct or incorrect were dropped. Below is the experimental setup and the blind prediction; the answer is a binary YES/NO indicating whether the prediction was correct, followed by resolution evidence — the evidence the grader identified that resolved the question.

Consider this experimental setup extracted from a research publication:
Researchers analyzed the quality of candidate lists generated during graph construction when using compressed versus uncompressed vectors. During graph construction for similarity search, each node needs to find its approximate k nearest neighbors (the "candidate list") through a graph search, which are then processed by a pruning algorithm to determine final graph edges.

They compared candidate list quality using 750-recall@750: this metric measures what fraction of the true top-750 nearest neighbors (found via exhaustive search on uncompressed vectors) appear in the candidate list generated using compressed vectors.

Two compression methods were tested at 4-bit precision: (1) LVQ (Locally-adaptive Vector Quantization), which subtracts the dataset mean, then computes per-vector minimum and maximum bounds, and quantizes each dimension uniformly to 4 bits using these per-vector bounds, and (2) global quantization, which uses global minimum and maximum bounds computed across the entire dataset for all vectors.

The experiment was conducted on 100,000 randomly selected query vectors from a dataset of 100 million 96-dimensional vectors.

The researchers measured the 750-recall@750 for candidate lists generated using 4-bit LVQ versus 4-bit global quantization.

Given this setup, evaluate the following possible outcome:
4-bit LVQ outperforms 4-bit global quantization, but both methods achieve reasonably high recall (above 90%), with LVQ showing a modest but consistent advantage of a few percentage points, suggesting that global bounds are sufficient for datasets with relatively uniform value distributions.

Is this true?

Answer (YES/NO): NO